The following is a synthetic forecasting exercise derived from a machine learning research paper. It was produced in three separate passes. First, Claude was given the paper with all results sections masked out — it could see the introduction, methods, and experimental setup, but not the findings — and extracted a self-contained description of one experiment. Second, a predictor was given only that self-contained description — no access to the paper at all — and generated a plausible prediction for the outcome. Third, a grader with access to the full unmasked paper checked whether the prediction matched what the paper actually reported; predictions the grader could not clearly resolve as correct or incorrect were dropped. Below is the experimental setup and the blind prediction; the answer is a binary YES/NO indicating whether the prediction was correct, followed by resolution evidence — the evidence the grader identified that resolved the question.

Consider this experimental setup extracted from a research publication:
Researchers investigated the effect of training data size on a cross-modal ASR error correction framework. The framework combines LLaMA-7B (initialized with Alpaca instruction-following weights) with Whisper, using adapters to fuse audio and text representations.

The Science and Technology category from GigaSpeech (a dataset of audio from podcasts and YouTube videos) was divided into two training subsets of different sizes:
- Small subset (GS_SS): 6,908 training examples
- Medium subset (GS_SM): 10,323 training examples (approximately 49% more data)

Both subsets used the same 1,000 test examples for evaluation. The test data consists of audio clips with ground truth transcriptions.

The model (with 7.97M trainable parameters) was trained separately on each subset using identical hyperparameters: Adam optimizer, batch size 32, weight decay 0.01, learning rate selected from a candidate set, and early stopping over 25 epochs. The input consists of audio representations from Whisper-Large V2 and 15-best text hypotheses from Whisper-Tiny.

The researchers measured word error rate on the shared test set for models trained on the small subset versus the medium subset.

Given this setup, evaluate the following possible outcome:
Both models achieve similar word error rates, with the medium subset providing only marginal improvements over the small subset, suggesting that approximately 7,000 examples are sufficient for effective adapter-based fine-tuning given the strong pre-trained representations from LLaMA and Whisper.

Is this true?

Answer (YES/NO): NO